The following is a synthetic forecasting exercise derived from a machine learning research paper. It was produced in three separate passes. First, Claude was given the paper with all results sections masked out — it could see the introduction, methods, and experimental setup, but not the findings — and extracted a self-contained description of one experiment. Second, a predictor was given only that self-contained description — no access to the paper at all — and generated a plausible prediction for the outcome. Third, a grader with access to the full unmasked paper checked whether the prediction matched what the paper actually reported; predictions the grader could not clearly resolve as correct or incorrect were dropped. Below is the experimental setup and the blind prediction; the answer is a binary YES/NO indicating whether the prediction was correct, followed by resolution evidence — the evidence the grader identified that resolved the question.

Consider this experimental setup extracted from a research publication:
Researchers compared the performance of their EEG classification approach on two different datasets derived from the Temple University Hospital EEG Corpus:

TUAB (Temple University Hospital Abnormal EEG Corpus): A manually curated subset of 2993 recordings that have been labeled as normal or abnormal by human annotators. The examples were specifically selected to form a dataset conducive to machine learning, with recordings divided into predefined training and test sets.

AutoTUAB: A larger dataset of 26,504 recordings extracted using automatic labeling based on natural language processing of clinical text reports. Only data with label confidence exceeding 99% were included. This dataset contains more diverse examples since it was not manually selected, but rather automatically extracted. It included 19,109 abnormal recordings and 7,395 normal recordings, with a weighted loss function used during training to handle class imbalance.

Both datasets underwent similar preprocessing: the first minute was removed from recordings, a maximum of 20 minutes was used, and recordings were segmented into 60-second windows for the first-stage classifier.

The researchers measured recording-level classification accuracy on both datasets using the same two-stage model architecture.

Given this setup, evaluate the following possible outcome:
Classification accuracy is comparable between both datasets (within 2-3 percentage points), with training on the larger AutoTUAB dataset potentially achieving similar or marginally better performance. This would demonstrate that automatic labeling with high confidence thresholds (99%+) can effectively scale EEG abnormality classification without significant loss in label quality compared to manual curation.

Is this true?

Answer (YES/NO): NO